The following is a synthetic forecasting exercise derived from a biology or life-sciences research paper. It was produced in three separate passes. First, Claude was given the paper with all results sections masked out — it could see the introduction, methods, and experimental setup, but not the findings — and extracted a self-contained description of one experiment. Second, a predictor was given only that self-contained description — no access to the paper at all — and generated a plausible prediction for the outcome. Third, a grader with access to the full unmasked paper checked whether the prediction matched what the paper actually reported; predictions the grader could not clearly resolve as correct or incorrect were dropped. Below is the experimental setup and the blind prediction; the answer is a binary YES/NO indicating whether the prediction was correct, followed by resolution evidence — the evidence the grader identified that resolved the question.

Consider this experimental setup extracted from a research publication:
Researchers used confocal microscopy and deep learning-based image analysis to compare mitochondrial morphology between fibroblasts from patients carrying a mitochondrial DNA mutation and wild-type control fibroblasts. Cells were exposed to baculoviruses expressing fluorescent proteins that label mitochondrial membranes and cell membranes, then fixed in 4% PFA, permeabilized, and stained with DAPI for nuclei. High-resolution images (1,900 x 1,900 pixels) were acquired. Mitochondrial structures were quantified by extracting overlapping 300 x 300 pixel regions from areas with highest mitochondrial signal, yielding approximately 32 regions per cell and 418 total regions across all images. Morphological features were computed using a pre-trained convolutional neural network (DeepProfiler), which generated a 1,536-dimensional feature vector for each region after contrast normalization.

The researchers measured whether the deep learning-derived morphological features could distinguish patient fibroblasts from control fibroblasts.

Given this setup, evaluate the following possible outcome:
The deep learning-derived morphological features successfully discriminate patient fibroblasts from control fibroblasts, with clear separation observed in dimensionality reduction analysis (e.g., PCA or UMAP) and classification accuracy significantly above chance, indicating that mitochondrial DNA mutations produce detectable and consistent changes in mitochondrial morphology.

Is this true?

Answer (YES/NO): YES